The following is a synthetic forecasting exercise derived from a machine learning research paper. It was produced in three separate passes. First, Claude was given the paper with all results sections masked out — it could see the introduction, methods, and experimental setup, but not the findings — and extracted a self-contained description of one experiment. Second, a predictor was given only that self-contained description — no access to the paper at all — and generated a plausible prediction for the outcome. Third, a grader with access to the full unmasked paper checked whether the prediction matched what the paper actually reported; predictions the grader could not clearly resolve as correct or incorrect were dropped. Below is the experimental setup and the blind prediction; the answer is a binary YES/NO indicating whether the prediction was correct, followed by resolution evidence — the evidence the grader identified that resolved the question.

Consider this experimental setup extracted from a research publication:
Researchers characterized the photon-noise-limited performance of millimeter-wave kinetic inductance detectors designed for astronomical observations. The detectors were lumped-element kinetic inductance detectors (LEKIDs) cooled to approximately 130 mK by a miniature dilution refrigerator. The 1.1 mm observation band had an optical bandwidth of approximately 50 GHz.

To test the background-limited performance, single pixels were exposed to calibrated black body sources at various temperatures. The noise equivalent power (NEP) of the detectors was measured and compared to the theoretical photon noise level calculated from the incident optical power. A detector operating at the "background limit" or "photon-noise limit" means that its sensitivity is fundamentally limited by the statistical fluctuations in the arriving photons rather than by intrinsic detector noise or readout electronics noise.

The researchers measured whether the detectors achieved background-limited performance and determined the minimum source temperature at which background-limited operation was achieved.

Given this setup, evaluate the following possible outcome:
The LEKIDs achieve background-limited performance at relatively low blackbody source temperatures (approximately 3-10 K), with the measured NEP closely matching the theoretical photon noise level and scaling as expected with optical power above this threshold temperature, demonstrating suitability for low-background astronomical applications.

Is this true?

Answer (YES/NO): NO